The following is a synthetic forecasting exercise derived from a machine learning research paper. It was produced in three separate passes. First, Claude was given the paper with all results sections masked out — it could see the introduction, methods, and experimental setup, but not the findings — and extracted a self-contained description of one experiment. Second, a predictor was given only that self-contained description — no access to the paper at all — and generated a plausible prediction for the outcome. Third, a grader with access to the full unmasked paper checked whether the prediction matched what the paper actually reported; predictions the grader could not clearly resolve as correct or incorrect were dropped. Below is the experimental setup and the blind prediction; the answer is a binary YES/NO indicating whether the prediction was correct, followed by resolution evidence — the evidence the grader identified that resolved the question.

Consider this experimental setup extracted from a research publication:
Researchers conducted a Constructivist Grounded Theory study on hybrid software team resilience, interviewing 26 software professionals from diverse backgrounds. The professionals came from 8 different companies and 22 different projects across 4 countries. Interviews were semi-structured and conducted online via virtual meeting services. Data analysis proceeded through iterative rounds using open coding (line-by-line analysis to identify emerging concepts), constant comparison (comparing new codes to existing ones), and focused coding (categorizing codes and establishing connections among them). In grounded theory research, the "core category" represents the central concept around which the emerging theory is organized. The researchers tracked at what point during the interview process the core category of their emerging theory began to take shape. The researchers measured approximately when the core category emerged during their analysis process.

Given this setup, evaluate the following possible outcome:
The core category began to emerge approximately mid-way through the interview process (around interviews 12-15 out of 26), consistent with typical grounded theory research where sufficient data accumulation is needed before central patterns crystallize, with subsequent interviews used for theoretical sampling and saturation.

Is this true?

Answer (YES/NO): YES